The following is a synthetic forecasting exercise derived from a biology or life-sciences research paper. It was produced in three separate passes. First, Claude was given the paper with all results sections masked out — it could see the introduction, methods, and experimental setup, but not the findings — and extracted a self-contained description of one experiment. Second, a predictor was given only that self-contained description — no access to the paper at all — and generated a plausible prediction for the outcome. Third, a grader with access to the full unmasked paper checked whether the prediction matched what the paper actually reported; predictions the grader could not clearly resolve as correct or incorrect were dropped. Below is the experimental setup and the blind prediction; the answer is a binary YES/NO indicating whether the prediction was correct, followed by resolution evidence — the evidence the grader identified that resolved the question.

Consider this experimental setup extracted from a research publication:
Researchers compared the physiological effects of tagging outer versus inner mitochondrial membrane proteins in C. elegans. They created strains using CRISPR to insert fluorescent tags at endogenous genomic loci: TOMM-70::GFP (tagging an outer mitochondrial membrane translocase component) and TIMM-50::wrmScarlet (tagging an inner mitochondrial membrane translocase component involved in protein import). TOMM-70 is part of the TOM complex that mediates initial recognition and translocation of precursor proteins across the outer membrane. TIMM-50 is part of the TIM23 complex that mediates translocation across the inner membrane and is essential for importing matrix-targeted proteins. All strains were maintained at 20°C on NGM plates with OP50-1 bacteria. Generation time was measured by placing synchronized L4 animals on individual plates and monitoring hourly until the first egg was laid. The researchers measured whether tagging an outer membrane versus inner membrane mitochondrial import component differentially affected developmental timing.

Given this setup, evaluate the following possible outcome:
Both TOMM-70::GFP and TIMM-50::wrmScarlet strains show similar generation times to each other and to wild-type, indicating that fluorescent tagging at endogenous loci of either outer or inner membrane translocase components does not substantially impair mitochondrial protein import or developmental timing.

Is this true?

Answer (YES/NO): NO